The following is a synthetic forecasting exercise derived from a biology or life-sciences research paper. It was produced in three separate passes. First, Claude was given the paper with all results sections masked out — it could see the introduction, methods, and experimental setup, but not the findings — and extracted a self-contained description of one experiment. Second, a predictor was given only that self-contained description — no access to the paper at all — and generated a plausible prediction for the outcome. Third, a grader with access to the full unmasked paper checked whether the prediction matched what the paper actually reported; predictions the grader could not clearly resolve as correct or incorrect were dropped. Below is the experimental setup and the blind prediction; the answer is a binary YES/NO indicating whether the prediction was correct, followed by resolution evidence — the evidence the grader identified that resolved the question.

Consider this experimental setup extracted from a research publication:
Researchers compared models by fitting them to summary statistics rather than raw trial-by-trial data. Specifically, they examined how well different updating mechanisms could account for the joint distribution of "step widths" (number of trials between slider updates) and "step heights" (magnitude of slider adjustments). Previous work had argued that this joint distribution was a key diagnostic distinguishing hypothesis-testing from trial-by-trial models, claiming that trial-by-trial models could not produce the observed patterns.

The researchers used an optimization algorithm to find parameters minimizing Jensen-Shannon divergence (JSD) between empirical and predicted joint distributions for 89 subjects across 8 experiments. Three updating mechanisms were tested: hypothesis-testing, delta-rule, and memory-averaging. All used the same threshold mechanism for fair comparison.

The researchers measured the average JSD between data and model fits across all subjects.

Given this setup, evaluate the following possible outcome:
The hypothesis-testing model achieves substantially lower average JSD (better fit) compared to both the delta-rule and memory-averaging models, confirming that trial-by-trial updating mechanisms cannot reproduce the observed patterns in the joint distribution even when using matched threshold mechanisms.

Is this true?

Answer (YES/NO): NO